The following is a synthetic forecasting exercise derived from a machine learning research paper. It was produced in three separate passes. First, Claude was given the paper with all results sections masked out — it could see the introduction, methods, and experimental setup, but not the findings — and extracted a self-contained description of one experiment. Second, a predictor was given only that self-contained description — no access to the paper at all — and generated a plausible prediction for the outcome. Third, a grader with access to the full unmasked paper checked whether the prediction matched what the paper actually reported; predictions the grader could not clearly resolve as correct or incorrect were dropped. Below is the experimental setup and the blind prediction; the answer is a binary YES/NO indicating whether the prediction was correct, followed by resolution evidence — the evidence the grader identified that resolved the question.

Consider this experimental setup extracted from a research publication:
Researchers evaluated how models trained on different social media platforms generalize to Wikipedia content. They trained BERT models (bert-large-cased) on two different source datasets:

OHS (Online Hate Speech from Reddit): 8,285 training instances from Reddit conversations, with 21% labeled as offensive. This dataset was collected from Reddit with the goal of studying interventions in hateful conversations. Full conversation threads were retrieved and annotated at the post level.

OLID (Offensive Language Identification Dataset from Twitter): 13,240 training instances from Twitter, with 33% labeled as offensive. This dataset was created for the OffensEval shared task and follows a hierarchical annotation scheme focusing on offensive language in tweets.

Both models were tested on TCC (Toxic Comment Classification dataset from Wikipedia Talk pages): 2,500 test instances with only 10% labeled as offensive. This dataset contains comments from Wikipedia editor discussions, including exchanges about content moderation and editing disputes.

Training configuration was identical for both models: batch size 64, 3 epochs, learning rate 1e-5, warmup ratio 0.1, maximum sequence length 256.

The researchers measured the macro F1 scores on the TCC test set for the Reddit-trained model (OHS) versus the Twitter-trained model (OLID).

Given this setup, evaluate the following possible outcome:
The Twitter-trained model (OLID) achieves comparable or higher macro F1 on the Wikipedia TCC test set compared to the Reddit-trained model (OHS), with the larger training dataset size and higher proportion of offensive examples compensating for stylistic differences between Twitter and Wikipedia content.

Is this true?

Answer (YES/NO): YES